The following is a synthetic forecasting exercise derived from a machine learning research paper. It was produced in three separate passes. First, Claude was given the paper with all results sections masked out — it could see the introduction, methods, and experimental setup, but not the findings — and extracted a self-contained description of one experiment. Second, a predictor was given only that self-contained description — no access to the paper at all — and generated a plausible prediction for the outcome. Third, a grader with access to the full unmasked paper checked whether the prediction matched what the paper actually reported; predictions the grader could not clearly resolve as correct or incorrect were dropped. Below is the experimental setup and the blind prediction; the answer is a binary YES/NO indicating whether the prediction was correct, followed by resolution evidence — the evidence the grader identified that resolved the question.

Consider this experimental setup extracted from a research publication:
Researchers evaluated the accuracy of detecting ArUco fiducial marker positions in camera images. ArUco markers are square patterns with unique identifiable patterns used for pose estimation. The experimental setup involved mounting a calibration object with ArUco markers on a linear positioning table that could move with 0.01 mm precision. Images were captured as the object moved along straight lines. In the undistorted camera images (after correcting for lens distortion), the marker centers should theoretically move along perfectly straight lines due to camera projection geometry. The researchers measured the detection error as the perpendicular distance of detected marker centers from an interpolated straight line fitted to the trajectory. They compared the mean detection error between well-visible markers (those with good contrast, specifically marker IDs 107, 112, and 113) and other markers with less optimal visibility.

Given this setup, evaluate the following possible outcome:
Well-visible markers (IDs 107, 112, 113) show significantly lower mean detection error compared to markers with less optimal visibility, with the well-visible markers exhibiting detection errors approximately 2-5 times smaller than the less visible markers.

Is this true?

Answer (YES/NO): NO